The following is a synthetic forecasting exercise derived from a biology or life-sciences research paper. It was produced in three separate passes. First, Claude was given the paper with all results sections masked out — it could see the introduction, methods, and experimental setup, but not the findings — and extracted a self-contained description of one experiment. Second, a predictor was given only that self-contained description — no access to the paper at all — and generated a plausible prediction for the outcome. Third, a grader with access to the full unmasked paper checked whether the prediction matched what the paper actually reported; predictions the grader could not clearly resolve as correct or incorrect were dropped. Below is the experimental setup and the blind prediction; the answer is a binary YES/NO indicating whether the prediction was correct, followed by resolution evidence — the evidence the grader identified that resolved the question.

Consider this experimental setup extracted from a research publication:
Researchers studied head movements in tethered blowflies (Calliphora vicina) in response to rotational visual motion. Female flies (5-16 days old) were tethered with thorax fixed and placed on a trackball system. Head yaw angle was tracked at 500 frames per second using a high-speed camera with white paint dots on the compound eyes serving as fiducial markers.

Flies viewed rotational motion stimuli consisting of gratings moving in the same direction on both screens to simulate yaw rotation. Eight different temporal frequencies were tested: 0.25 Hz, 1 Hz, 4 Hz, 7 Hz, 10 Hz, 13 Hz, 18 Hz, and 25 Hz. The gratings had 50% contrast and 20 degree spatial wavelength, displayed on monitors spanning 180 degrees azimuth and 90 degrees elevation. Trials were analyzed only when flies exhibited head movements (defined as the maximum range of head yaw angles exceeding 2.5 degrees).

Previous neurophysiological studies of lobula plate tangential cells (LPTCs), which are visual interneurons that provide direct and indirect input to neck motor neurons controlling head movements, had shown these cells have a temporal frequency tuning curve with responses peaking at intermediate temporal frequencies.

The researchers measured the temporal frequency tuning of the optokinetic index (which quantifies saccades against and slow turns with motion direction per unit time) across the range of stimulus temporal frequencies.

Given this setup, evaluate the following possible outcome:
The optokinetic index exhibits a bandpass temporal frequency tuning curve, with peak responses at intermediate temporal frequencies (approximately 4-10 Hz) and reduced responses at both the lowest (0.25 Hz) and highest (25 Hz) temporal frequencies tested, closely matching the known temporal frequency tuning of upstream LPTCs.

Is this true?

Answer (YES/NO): YES